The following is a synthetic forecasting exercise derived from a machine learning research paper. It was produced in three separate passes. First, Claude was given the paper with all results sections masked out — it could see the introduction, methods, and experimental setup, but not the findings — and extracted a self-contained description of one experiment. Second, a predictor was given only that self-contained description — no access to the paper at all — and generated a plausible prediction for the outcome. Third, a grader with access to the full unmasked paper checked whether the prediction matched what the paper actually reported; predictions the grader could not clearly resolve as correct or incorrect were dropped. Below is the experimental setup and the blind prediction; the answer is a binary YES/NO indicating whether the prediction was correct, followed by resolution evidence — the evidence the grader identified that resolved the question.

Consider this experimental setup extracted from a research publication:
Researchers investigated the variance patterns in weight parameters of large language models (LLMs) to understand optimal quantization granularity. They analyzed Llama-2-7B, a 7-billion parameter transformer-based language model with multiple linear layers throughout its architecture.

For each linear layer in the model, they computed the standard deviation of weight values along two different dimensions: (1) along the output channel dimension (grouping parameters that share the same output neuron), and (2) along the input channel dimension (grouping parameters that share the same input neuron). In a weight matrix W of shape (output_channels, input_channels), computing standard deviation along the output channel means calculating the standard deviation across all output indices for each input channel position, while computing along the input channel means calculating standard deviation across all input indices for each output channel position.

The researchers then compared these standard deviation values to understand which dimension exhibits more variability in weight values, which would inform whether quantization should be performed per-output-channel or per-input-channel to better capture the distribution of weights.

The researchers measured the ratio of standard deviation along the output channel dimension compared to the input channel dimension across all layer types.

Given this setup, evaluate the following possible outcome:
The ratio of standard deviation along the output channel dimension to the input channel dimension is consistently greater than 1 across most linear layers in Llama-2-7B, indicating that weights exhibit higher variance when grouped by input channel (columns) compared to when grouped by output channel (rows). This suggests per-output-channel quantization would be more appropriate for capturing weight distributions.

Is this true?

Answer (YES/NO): YES